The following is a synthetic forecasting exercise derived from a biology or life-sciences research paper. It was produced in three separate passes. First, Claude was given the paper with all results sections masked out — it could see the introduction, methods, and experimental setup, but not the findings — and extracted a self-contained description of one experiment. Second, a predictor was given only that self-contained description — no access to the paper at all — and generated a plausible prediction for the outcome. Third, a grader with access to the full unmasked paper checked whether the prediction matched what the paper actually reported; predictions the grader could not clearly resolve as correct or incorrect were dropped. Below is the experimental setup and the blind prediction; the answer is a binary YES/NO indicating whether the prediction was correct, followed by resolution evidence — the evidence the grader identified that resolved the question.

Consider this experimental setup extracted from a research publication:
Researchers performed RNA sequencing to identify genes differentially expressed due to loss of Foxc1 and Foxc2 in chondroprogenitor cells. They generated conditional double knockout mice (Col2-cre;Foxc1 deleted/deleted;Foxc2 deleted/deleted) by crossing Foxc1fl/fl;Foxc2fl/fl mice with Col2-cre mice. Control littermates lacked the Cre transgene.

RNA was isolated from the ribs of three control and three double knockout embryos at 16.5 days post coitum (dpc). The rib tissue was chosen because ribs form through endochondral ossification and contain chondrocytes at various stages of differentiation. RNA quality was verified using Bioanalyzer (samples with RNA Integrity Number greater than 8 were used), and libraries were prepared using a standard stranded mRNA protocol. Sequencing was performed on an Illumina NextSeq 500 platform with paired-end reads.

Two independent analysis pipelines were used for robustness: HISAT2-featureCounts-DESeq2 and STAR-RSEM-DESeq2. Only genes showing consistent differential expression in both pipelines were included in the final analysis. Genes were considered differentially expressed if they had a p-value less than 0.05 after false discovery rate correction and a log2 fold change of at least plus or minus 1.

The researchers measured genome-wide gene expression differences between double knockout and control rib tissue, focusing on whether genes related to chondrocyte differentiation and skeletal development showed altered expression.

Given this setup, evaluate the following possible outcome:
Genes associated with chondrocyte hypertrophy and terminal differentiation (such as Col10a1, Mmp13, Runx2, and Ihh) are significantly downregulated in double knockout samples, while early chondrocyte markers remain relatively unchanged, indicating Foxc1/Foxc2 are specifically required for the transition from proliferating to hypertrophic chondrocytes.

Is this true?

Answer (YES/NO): NO